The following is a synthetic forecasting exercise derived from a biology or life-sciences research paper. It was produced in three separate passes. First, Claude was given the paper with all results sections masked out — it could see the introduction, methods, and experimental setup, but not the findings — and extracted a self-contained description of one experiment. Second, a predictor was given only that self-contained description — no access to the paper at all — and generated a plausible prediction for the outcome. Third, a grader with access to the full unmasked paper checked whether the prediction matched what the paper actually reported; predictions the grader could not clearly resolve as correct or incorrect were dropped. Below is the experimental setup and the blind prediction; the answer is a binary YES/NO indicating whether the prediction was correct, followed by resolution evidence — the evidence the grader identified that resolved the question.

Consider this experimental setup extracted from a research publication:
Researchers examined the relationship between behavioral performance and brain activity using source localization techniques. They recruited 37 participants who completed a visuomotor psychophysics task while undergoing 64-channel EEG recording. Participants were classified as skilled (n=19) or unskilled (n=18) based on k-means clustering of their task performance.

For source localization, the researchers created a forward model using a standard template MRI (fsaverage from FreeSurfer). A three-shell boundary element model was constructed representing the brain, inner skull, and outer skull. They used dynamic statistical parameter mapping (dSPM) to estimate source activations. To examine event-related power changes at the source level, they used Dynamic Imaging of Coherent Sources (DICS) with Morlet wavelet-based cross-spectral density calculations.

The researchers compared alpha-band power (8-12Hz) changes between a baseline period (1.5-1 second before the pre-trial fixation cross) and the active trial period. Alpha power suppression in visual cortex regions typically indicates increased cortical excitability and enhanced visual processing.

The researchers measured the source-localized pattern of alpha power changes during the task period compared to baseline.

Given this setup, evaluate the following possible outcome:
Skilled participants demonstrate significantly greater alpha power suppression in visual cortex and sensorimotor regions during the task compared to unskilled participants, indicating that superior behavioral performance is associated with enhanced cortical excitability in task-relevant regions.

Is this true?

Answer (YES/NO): NO